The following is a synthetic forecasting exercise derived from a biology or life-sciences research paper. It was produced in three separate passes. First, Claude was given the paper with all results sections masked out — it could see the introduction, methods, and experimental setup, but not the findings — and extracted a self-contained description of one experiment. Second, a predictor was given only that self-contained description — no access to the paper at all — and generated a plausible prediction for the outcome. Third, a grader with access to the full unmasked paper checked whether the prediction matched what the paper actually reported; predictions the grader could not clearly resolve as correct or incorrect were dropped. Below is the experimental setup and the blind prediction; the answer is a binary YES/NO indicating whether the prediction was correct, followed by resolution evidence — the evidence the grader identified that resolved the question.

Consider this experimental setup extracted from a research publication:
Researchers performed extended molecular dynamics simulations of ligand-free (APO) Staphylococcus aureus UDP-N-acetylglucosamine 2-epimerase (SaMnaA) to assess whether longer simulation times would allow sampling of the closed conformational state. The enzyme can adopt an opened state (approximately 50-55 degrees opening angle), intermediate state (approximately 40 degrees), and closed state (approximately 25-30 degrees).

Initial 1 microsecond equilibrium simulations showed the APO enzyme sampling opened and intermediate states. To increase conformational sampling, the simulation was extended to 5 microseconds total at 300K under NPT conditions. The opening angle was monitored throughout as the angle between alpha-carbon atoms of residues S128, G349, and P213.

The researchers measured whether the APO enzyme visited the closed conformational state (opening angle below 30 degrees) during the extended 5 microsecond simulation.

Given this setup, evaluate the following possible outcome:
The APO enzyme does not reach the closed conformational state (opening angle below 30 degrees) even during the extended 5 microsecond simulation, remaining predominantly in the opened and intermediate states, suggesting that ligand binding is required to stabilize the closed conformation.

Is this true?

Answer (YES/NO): YES